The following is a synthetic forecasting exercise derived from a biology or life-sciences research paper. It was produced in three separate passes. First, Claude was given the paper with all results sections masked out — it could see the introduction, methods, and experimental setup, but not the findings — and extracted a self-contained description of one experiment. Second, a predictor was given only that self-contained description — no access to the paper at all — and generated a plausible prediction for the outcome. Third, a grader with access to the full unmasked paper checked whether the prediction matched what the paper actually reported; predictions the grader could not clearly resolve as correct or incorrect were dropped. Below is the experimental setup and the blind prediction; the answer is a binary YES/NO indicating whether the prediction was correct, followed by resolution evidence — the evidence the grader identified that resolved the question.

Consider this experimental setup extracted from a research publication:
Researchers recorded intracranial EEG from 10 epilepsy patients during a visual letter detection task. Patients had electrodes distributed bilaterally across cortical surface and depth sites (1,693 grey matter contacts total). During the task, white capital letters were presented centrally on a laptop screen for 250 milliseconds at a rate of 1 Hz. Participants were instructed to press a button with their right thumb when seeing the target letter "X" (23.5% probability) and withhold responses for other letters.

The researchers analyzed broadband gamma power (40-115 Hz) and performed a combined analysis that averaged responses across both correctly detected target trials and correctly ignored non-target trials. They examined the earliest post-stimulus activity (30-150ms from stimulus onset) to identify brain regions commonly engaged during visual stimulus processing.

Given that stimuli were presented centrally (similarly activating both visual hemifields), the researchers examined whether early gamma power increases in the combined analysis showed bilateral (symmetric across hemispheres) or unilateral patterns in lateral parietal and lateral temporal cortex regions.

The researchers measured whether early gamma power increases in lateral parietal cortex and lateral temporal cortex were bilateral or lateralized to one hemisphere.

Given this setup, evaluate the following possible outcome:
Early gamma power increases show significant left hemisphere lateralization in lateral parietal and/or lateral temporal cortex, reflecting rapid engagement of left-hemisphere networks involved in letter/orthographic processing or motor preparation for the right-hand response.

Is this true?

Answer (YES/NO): YES